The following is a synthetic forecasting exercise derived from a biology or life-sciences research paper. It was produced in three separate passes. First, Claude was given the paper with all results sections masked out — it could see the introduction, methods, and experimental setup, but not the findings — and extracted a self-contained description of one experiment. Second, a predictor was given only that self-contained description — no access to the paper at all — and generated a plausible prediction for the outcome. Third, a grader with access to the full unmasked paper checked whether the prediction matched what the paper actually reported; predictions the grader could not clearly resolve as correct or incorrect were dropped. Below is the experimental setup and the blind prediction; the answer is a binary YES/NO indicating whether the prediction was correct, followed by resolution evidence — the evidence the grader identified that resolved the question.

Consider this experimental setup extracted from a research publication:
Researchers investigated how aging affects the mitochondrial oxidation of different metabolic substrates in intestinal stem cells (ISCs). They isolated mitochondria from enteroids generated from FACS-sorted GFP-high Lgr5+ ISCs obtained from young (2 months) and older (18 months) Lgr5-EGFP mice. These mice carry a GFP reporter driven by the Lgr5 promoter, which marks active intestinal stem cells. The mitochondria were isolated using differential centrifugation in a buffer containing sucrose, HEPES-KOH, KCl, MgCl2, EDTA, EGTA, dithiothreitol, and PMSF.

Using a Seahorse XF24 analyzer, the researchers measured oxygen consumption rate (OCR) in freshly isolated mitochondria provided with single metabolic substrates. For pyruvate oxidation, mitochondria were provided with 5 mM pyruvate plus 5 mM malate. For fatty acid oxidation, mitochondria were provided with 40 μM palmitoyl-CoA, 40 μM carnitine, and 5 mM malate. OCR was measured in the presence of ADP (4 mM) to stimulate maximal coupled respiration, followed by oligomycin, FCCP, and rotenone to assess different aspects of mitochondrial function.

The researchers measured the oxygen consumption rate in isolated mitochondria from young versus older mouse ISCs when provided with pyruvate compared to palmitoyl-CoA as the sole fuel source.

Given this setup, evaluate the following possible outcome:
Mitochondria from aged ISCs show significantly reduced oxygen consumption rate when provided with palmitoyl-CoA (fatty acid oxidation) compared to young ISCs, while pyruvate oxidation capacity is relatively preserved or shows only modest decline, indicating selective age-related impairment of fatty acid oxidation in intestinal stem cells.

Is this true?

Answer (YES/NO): YES